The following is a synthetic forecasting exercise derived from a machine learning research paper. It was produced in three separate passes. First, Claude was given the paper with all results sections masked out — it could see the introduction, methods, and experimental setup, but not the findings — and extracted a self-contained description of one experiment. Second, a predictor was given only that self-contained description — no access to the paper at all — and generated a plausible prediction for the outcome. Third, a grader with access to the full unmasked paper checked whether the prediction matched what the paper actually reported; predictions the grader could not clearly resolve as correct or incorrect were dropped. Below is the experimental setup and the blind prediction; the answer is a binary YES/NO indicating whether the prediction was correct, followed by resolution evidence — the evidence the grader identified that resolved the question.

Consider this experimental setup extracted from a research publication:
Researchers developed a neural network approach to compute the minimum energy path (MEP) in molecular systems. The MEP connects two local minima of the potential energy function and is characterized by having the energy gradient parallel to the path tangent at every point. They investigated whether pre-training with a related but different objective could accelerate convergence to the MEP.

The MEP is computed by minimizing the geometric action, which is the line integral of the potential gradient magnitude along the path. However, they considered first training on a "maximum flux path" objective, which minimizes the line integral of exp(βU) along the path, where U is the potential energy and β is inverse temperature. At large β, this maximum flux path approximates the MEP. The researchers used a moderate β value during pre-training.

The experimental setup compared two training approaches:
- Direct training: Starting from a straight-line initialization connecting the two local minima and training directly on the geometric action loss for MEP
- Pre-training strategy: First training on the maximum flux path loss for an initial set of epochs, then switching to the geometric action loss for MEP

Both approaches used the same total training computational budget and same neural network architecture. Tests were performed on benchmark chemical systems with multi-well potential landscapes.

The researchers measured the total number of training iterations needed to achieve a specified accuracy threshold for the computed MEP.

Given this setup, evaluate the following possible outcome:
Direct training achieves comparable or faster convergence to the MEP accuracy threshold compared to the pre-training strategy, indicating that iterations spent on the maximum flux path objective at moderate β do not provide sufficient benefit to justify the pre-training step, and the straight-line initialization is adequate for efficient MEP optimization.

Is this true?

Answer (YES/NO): NO